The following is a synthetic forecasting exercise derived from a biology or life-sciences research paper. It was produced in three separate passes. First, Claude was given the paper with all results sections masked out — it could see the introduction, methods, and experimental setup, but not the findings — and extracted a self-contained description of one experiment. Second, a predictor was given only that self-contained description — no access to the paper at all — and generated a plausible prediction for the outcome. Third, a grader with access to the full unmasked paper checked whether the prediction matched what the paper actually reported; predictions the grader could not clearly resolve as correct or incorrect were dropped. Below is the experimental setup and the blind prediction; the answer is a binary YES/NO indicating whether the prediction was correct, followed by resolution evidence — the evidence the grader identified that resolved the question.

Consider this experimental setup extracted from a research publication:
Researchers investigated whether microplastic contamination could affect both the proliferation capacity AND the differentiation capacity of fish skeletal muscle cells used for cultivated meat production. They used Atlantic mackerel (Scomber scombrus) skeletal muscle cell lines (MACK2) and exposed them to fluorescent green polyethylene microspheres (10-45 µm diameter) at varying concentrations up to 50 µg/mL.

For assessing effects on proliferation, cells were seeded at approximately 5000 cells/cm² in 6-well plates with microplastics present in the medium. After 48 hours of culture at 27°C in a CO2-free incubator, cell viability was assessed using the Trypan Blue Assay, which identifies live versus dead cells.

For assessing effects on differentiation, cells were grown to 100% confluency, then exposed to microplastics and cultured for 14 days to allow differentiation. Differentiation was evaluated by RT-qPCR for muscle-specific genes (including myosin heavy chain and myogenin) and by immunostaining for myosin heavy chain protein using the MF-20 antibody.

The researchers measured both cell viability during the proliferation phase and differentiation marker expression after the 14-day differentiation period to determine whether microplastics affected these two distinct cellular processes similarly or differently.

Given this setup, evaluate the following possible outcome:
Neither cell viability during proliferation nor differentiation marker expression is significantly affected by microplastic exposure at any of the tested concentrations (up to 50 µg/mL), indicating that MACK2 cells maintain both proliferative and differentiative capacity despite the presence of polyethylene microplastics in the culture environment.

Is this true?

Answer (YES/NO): NO